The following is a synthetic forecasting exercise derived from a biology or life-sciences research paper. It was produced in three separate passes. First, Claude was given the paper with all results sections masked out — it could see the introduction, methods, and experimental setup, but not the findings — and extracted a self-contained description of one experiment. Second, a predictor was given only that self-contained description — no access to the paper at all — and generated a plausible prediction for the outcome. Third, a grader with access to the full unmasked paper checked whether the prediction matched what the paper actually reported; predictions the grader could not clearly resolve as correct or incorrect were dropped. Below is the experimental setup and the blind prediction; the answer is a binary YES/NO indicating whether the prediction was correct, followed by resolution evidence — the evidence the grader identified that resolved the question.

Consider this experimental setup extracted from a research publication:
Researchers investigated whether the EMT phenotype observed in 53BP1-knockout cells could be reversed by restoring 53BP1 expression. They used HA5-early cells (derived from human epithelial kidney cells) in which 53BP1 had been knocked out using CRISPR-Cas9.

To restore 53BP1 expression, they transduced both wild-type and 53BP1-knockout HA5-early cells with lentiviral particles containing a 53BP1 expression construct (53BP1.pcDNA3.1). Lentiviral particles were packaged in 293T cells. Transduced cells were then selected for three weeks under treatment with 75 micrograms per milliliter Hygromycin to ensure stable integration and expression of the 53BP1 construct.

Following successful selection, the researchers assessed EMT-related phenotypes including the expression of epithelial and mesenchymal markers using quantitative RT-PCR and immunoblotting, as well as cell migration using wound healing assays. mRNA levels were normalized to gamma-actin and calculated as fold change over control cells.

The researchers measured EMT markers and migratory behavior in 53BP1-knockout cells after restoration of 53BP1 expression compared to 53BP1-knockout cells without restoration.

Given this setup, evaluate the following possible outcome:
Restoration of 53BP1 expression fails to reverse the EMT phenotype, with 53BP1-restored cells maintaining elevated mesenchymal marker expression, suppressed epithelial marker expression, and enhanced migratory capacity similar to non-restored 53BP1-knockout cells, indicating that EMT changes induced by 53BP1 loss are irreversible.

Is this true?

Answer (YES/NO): NO